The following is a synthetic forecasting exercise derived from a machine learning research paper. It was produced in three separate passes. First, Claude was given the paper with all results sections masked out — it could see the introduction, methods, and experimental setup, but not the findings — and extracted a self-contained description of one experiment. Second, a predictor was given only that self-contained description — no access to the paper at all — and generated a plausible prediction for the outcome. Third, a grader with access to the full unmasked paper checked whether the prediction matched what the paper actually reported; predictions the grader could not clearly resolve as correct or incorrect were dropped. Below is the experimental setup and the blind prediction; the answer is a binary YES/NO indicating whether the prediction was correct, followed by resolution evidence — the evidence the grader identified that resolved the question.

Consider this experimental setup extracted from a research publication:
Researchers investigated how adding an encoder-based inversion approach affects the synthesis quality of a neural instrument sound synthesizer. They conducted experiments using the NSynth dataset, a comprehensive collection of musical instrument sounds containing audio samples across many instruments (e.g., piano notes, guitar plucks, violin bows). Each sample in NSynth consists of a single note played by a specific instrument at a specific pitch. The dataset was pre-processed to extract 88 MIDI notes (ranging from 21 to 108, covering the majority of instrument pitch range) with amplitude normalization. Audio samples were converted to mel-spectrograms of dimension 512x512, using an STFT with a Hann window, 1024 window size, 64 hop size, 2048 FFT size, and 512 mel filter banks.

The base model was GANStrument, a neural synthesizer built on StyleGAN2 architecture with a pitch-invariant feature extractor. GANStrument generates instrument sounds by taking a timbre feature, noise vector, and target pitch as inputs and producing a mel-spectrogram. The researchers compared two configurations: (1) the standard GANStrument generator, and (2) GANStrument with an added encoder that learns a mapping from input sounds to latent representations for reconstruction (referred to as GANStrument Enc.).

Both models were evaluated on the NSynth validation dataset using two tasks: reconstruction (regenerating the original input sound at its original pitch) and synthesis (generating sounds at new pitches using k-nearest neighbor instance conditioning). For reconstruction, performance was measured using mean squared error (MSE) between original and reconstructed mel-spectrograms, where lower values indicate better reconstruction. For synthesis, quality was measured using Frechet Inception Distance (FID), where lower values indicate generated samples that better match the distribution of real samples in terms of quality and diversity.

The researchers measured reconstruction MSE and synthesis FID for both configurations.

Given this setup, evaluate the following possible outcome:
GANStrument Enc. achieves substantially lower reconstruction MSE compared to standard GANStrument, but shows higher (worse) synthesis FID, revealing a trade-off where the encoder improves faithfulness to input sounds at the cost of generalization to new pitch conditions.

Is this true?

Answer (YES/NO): NO